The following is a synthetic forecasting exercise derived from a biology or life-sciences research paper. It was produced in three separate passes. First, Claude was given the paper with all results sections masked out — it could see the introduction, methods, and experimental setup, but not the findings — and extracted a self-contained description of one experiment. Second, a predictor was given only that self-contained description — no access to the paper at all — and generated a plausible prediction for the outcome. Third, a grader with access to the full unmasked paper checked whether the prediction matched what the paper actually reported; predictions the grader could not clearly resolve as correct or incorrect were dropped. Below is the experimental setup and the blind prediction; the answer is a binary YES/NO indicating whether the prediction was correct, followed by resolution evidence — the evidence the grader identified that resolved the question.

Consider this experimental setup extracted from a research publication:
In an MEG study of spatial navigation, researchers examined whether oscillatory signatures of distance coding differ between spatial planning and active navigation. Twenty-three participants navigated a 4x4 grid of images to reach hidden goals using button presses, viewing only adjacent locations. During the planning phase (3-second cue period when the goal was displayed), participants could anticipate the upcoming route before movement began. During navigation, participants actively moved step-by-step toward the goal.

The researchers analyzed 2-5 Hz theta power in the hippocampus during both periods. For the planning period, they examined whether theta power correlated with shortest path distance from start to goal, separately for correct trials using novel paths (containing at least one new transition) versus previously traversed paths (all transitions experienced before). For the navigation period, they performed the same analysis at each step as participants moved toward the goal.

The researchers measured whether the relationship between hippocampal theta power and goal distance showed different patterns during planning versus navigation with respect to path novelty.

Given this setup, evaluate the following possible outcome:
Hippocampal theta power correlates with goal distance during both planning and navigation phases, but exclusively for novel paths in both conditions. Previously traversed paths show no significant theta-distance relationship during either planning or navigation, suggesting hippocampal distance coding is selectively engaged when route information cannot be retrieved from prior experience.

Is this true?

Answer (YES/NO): NO